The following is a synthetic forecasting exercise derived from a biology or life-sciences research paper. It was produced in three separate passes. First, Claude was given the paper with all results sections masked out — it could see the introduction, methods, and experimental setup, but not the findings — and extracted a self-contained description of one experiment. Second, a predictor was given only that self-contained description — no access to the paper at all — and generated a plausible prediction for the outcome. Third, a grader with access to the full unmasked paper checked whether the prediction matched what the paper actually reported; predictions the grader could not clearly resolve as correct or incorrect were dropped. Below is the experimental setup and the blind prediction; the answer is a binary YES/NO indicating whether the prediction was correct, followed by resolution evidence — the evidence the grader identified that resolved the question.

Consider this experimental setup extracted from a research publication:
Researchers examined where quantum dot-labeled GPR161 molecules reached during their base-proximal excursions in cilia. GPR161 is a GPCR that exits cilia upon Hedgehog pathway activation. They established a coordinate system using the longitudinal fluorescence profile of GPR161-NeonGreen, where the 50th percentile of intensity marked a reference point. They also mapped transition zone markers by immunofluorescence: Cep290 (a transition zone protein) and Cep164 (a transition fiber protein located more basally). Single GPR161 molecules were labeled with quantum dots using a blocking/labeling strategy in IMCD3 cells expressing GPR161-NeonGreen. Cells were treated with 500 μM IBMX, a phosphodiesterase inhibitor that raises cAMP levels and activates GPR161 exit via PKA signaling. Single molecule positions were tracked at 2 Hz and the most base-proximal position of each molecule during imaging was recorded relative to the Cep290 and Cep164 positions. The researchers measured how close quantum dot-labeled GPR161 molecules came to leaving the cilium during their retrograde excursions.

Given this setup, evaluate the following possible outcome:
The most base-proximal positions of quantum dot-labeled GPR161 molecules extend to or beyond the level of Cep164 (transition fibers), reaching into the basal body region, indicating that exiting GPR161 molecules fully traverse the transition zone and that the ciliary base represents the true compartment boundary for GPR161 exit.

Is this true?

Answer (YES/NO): NO